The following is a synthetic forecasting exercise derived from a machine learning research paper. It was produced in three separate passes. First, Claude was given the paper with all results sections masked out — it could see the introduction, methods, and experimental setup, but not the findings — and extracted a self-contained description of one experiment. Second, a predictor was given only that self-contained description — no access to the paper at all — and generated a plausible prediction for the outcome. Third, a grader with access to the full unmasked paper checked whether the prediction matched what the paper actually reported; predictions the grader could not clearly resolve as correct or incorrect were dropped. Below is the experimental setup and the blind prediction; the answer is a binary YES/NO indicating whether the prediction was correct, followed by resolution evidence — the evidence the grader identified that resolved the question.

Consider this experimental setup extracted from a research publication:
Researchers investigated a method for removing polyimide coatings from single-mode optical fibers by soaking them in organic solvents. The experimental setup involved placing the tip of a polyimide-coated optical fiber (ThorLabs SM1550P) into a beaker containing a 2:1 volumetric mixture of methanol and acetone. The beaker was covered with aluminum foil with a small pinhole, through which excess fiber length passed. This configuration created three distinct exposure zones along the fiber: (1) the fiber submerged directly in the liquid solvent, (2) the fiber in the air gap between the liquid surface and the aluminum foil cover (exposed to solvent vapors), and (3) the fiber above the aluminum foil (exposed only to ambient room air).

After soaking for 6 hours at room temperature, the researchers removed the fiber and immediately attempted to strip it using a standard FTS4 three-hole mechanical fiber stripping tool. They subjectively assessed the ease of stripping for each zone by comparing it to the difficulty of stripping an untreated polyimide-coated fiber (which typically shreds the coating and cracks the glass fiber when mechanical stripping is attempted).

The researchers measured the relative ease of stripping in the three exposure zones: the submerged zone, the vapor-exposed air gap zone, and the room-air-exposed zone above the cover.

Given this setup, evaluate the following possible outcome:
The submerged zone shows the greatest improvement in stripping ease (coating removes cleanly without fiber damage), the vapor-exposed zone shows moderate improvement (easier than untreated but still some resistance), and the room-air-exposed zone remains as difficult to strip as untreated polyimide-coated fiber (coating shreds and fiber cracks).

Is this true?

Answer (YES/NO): NO